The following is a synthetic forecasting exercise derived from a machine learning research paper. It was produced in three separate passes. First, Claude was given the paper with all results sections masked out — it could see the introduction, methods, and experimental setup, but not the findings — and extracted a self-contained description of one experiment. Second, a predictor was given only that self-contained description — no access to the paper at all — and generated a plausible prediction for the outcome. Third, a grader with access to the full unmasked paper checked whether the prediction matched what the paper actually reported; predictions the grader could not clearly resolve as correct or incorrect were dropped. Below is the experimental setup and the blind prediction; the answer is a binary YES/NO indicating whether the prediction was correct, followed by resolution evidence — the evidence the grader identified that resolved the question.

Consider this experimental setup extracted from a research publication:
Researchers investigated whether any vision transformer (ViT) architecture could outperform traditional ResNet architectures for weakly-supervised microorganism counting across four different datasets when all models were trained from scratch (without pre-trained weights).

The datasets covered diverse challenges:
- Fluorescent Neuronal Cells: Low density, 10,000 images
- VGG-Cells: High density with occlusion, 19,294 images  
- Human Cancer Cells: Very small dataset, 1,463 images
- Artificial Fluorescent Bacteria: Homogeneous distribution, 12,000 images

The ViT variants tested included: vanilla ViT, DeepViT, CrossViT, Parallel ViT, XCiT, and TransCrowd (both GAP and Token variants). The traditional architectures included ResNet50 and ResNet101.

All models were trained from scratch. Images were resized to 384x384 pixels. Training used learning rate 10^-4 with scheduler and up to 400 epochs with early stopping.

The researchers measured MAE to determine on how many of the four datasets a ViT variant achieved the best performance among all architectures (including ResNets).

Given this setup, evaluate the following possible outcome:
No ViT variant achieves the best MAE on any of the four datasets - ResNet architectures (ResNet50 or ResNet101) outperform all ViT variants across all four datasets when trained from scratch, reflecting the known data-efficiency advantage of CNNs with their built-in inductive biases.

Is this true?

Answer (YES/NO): NO